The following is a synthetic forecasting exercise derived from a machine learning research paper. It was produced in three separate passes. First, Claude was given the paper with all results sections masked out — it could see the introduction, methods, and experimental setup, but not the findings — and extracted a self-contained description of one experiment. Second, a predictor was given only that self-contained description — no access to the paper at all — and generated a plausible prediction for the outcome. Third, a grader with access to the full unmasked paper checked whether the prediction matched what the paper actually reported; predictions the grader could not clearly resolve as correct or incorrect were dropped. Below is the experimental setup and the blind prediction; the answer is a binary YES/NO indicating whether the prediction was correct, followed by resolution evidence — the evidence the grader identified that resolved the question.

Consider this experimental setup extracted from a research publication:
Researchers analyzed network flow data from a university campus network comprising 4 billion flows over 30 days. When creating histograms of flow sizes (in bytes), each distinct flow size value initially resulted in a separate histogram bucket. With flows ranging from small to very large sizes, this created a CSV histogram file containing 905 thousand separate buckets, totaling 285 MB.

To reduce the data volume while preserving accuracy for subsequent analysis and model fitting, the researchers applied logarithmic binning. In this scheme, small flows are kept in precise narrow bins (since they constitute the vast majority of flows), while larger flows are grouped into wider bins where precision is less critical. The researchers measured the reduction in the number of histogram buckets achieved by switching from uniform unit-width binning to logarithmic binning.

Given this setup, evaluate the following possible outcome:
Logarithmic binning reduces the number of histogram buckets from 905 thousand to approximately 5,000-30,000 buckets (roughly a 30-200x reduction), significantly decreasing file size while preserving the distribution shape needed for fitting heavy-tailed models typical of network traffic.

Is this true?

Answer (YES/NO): NO